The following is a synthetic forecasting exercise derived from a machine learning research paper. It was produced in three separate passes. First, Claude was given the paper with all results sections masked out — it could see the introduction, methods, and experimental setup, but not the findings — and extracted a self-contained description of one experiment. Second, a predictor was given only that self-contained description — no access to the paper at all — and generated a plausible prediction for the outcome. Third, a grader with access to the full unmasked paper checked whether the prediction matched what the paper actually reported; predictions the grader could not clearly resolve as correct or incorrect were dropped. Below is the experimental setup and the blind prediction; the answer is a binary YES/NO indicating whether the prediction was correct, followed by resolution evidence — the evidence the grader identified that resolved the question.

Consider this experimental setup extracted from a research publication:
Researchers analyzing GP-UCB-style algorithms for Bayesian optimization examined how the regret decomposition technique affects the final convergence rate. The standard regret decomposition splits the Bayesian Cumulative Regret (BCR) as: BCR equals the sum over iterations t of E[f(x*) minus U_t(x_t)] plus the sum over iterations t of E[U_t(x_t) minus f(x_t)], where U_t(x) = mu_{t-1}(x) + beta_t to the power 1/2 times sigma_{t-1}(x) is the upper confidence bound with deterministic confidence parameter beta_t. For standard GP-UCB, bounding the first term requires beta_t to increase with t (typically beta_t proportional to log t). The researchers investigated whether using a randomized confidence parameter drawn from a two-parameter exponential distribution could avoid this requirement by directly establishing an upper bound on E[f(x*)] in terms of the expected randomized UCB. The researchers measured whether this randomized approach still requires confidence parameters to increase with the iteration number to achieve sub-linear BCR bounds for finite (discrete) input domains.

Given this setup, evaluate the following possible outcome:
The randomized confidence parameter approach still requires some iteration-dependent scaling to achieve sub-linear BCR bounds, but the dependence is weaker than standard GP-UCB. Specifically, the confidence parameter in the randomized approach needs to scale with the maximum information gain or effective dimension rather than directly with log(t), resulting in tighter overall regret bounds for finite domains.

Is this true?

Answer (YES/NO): NO